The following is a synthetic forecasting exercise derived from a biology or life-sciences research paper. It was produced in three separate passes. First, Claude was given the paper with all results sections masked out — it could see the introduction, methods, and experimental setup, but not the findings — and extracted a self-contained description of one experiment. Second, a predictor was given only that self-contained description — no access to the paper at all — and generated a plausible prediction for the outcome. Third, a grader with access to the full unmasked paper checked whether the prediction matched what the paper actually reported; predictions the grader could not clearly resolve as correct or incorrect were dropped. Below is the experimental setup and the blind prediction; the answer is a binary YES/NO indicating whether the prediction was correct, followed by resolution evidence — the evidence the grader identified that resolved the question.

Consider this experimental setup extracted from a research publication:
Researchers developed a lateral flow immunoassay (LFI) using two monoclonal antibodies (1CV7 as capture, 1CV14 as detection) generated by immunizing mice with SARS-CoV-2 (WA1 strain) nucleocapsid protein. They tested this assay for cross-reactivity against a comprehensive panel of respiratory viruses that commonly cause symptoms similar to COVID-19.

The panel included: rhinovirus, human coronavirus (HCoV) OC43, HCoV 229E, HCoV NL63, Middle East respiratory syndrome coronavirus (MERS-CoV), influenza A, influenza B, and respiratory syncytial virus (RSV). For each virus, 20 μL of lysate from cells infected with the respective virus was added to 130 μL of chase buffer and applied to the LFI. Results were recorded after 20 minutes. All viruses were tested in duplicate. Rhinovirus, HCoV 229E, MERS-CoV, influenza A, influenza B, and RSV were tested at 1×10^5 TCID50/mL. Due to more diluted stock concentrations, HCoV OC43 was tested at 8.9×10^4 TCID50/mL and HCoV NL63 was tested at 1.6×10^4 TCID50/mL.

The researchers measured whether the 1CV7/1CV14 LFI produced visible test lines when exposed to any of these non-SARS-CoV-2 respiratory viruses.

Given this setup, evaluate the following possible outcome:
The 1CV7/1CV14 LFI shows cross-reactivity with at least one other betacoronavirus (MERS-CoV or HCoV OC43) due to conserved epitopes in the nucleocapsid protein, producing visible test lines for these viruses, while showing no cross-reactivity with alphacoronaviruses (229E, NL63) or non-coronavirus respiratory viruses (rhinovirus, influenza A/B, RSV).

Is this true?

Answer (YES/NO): NO